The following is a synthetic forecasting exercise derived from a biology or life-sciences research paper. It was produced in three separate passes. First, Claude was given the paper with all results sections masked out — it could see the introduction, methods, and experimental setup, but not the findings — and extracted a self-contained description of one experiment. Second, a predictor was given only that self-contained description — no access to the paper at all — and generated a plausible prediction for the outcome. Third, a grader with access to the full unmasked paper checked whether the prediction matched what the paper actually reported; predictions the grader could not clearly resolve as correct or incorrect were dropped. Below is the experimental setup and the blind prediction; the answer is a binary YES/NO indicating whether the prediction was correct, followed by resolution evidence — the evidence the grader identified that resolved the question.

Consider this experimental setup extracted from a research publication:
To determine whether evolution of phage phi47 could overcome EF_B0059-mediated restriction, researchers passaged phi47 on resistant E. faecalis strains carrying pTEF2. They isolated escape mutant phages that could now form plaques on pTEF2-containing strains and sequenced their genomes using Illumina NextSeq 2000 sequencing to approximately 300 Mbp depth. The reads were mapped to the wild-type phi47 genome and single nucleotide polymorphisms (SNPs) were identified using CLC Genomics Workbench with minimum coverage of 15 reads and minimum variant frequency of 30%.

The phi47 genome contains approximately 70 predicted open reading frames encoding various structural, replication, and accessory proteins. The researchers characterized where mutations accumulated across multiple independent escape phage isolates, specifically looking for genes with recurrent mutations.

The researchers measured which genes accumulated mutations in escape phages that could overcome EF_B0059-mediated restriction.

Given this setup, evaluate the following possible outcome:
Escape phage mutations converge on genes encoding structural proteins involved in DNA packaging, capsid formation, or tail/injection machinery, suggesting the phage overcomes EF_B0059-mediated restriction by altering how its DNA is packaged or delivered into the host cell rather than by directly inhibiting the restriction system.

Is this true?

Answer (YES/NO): NO